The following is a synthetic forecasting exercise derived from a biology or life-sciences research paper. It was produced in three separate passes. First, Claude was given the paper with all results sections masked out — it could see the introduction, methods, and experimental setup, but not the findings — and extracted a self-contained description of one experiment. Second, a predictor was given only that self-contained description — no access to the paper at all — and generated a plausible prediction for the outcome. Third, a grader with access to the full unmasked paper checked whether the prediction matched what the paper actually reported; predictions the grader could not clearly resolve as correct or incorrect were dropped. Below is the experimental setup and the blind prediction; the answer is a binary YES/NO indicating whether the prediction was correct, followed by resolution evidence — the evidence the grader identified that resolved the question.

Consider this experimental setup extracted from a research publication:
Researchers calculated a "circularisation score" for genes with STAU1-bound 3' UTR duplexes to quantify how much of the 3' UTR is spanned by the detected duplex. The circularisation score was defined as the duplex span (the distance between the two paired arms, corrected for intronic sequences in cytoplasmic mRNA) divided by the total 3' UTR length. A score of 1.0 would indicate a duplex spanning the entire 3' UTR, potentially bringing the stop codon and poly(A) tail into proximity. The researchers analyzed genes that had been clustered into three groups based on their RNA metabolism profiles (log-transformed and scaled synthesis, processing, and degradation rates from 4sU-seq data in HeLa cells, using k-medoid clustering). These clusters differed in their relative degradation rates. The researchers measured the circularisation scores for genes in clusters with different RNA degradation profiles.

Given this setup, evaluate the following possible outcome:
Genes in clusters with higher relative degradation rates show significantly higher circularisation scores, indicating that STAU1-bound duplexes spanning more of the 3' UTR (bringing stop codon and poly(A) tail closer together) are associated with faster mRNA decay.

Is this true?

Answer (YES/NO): NO